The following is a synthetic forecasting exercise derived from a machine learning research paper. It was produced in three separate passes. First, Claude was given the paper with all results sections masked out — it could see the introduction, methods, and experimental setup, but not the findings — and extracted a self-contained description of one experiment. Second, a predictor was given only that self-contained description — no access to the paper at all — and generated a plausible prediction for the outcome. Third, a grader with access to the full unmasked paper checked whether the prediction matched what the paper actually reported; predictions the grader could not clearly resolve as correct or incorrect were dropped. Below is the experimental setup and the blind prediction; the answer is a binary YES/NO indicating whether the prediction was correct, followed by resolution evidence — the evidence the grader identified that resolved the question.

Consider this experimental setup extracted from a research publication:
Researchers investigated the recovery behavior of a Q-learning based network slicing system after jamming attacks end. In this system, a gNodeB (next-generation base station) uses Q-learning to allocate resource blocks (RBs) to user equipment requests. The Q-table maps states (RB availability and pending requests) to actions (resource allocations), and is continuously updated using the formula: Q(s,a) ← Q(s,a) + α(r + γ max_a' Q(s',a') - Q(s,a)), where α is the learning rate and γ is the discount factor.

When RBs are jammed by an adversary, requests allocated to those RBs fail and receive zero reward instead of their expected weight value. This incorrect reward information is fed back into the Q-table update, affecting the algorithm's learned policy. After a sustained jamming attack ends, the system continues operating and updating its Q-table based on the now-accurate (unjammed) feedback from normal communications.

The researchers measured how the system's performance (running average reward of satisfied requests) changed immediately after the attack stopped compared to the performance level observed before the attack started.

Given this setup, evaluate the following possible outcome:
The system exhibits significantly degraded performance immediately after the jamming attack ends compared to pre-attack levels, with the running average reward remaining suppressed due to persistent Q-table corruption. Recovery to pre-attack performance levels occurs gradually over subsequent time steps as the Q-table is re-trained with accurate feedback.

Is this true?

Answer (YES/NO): YES